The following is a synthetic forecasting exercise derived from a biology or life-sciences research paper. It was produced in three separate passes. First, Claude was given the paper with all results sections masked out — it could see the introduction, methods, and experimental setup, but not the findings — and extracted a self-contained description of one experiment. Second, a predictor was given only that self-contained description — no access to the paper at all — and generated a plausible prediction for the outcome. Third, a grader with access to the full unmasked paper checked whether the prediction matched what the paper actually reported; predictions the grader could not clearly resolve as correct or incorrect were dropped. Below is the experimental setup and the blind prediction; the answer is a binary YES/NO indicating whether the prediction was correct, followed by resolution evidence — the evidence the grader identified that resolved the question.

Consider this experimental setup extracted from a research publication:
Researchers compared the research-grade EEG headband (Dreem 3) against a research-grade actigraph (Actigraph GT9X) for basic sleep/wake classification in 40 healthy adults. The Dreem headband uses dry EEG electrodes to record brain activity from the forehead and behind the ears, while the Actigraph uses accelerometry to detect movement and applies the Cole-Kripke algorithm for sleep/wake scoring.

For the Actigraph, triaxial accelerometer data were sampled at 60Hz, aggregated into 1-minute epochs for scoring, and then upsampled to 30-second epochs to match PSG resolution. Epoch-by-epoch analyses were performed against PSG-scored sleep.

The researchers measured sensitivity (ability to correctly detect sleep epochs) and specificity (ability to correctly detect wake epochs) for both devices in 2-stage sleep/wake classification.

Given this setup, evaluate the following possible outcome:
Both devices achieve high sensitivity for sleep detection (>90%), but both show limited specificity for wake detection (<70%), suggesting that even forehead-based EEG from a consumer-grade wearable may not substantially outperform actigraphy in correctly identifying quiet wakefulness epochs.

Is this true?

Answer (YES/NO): NO